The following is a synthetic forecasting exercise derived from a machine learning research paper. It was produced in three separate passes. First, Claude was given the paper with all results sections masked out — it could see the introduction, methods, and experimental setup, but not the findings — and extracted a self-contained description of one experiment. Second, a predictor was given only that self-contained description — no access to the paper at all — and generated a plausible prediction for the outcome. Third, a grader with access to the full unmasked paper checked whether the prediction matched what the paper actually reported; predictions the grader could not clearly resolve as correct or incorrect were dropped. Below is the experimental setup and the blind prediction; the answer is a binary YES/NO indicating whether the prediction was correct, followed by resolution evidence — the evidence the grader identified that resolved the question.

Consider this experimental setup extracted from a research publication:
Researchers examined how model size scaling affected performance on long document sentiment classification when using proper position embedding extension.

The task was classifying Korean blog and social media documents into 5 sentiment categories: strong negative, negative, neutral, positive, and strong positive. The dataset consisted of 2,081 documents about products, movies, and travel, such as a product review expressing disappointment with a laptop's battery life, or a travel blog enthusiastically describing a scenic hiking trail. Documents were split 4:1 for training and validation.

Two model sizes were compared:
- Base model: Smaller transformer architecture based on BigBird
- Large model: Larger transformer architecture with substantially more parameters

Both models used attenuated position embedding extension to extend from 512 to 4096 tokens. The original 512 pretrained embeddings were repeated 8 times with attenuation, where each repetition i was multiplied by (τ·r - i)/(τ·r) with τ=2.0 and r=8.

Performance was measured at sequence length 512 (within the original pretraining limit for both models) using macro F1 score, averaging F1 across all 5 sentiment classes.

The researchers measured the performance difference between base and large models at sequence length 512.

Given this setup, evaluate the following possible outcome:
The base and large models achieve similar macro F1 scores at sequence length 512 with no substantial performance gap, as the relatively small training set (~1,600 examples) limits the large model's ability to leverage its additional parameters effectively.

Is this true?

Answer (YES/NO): NO